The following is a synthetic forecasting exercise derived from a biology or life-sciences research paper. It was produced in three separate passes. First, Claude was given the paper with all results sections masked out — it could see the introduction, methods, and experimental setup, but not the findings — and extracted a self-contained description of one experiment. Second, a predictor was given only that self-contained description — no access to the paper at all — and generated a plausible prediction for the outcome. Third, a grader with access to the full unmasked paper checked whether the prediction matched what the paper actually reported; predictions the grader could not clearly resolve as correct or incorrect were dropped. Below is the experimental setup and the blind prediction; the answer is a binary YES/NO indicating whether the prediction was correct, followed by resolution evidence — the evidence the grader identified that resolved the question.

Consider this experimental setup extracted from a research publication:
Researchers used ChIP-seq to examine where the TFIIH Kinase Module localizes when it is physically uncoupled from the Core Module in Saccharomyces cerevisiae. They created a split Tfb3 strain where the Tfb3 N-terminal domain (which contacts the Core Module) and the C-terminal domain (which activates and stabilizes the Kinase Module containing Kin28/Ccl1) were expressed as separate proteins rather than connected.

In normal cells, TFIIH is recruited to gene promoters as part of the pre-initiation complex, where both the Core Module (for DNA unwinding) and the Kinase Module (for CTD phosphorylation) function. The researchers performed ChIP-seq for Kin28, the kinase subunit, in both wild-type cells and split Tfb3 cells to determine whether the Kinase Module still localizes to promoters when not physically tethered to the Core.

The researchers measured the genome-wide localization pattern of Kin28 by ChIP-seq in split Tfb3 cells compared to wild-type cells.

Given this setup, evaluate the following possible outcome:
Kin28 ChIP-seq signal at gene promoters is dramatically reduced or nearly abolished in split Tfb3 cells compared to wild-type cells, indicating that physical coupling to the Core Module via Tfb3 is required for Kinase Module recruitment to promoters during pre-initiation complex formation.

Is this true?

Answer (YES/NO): YES